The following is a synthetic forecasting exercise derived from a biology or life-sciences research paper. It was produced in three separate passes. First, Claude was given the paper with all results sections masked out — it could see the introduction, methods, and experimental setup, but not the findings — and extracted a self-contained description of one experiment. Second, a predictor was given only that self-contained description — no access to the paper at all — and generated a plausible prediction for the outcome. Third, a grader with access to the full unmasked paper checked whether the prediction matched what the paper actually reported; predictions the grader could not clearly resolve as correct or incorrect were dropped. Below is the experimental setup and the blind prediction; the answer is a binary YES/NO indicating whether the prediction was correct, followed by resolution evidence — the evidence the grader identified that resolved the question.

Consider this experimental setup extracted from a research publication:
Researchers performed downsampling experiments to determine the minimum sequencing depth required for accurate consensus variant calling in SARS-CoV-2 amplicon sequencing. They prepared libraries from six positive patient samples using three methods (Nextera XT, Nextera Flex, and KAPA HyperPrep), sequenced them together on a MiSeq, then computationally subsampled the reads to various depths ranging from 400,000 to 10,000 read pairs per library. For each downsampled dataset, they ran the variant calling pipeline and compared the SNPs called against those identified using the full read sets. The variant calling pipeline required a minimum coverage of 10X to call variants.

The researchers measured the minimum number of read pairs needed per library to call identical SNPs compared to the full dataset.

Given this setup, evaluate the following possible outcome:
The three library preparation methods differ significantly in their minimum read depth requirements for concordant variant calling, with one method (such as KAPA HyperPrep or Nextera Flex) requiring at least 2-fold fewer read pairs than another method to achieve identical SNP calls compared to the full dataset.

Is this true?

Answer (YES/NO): NO